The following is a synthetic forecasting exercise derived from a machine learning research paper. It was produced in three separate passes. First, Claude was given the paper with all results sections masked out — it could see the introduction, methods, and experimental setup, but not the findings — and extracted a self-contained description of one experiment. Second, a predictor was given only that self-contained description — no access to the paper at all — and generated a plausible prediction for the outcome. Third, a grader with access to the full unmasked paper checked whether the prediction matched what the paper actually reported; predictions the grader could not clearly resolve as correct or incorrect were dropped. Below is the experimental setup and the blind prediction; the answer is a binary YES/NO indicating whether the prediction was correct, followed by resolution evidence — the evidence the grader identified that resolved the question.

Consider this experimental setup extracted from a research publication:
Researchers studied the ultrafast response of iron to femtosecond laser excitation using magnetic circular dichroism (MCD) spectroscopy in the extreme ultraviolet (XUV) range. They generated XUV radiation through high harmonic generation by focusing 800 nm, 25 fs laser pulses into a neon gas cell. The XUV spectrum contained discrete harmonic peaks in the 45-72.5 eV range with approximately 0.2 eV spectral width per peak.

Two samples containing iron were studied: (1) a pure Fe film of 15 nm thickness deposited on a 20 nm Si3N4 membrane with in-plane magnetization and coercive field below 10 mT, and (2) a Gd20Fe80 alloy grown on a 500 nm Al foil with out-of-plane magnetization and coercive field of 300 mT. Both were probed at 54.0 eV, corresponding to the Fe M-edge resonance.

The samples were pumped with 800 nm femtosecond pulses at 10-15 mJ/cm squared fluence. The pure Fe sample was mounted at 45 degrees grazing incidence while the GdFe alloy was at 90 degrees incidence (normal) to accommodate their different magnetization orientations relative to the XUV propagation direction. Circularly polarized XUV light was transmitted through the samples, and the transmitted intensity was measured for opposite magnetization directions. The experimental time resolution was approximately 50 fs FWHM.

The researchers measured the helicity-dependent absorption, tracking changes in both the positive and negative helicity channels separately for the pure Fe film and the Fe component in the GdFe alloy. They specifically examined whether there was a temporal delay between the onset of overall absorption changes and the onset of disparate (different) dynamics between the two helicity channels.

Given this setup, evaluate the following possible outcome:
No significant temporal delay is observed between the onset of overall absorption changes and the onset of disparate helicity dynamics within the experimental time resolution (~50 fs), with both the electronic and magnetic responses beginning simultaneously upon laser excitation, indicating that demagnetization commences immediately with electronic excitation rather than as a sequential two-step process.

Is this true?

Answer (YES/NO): NO